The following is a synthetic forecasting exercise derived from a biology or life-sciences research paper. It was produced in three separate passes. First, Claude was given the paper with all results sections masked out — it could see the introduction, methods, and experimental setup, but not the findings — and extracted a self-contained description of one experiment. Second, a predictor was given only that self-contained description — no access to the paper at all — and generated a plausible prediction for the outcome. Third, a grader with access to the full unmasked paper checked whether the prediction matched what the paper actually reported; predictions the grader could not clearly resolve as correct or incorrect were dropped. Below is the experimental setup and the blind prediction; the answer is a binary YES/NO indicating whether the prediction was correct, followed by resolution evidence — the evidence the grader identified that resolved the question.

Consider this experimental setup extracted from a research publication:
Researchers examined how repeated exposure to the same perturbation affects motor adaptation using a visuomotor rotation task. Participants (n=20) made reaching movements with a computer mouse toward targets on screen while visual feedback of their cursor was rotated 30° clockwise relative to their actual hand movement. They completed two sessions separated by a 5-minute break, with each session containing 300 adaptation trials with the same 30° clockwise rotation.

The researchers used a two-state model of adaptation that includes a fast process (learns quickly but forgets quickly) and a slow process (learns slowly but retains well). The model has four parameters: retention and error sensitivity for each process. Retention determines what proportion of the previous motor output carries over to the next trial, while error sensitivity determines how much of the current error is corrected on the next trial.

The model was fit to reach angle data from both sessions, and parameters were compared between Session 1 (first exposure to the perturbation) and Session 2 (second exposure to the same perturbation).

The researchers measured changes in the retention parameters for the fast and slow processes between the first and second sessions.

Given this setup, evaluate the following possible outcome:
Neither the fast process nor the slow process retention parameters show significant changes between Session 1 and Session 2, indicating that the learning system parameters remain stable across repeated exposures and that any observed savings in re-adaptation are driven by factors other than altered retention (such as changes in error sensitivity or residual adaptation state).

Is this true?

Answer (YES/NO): YES